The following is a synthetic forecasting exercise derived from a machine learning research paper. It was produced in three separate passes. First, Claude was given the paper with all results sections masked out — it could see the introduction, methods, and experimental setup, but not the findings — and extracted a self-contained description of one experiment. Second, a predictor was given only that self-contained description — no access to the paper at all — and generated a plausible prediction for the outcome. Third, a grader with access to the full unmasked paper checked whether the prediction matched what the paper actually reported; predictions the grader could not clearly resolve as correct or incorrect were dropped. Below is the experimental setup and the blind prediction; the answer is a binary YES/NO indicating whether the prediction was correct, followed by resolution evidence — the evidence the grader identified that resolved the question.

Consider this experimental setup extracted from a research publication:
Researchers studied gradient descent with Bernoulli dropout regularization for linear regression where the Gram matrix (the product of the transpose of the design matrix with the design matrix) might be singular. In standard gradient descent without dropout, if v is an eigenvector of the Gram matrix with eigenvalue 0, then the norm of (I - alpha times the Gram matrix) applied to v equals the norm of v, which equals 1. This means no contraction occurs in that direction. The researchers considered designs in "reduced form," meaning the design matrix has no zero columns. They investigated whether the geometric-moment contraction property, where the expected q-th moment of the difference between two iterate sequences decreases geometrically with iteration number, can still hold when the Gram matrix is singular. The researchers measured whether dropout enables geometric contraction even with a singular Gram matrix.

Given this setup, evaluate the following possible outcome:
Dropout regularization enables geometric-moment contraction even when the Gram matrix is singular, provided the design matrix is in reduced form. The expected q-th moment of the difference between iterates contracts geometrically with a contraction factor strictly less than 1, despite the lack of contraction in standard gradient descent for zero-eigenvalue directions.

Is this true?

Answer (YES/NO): YES